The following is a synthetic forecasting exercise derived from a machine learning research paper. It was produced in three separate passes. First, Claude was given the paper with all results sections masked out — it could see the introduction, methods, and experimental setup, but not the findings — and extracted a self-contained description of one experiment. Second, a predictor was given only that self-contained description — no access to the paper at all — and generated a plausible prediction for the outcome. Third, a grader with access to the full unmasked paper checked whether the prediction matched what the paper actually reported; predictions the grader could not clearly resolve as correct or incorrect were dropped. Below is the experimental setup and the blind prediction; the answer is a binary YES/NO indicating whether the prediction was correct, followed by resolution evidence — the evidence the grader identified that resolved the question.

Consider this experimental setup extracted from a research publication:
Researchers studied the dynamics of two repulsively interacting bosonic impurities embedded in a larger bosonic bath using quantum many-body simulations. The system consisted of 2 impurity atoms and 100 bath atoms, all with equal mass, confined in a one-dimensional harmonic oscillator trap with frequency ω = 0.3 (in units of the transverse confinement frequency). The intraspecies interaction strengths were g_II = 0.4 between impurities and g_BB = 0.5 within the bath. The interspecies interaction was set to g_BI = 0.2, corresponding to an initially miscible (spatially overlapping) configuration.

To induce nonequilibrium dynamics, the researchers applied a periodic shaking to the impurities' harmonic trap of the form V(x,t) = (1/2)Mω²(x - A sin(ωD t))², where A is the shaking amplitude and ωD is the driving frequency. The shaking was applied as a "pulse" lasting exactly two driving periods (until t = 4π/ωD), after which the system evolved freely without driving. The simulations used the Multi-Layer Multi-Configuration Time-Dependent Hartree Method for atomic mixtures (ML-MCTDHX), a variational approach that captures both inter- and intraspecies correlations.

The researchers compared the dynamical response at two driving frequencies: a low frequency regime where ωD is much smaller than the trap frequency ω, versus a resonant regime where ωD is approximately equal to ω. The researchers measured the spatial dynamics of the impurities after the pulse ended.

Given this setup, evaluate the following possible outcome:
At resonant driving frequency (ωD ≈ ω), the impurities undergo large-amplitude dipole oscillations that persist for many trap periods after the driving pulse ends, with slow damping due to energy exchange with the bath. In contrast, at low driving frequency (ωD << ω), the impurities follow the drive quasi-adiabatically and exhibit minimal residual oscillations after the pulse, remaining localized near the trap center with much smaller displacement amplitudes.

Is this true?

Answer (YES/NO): NO